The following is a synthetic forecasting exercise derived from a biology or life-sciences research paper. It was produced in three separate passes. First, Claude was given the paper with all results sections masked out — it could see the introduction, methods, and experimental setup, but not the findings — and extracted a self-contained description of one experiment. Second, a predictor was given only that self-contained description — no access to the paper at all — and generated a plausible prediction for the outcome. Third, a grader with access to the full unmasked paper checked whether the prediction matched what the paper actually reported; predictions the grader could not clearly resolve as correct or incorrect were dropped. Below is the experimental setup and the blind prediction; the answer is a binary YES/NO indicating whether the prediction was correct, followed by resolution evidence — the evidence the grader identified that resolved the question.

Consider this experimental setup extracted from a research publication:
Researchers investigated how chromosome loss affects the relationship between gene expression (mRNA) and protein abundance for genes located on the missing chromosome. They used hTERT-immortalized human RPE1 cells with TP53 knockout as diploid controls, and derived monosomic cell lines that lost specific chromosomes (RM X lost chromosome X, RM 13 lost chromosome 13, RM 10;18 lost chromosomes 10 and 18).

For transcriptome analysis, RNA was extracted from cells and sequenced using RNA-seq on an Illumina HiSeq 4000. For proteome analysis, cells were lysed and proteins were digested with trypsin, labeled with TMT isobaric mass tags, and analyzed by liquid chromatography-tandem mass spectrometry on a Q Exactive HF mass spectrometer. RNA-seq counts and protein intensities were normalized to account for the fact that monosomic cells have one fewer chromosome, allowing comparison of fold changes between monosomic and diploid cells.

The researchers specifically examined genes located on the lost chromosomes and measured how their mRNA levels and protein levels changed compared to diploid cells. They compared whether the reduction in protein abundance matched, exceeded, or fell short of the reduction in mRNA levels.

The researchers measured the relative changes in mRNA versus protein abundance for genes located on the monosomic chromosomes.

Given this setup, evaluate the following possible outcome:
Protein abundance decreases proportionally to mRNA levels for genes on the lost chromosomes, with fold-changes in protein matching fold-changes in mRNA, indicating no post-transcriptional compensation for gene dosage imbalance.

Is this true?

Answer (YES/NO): NO